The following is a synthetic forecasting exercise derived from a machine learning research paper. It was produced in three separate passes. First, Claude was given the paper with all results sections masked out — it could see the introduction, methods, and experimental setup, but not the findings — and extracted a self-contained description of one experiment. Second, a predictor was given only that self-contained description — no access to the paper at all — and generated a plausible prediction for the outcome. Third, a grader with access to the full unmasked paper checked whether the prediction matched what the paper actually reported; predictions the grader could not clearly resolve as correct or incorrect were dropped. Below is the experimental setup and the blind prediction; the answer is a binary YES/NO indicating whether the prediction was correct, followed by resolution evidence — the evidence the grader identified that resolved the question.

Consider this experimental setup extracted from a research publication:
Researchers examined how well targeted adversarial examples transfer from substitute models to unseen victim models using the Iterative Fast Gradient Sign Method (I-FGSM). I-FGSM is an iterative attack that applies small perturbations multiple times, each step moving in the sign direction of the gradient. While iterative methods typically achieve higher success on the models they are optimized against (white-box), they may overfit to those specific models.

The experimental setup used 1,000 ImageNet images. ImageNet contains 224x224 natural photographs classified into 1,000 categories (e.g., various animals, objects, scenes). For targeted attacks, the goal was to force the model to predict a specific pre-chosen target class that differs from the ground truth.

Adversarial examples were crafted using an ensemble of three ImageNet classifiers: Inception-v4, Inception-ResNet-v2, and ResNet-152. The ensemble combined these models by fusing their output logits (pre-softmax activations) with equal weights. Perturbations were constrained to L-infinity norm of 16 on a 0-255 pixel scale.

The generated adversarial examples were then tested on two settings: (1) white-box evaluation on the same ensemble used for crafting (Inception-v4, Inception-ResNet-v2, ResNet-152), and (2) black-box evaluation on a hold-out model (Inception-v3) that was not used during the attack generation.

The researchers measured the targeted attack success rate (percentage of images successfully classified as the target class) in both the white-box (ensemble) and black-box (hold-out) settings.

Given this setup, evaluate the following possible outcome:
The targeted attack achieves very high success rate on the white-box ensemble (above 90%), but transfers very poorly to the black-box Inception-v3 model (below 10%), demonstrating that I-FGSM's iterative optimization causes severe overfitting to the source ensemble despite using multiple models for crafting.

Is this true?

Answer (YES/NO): YES